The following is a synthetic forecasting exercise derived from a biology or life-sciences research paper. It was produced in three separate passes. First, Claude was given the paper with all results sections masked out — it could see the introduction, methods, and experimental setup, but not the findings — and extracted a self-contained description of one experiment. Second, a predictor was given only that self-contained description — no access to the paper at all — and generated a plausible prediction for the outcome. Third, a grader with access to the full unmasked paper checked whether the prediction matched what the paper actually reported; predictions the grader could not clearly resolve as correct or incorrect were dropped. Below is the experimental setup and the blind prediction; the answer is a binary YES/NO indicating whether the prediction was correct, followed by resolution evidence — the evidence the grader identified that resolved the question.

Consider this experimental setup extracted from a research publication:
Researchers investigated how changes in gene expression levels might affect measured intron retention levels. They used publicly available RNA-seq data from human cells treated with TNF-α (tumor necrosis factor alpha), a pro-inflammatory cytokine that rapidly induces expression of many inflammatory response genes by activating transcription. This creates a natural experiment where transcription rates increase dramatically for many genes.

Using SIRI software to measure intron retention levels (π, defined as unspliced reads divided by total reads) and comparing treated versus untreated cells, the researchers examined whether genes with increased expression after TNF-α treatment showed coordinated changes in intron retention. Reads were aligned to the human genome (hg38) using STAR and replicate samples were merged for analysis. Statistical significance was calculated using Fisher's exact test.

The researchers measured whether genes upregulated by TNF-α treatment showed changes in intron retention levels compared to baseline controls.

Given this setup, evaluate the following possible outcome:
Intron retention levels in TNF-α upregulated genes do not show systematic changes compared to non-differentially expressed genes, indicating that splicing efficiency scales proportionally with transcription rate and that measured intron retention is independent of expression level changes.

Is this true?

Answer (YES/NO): NO